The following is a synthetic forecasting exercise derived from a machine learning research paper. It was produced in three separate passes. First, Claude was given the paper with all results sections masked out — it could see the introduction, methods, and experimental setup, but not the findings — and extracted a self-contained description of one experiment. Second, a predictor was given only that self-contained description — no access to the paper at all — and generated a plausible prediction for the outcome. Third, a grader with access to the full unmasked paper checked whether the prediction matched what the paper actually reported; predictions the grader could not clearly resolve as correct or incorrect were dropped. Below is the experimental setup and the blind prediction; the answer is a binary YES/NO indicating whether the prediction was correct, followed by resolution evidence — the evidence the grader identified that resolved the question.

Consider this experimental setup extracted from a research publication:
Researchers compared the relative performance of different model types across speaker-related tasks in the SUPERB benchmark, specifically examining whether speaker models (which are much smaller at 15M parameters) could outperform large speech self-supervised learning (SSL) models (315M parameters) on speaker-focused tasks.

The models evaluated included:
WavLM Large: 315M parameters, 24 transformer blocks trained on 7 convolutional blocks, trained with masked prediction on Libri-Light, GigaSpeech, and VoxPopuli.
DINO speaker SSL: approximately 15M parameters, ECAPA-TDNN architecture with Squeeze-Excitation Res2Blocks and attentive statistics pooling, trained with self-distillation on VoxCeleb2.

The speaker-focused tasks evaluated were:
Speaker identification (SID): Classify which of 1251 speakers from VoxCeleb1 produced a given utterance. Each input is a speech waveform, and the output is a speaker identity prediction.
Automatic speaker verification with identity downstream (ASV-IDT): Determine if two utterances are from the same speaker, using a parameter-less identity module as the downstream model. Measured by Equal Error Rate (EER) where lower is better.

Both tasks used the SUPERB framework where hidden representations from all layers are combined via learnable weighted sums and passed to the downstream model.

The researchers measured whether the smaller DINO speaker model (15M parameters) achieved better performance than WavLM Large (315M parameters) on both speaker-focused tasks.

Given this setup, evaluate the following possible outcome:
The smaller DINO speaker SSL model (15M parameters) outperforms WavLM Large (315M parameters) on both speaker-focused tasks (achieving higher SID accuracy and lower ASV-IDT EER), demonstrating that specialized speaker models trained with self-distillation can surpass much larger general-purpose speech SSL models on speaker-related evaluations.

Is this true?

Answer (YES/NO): NO